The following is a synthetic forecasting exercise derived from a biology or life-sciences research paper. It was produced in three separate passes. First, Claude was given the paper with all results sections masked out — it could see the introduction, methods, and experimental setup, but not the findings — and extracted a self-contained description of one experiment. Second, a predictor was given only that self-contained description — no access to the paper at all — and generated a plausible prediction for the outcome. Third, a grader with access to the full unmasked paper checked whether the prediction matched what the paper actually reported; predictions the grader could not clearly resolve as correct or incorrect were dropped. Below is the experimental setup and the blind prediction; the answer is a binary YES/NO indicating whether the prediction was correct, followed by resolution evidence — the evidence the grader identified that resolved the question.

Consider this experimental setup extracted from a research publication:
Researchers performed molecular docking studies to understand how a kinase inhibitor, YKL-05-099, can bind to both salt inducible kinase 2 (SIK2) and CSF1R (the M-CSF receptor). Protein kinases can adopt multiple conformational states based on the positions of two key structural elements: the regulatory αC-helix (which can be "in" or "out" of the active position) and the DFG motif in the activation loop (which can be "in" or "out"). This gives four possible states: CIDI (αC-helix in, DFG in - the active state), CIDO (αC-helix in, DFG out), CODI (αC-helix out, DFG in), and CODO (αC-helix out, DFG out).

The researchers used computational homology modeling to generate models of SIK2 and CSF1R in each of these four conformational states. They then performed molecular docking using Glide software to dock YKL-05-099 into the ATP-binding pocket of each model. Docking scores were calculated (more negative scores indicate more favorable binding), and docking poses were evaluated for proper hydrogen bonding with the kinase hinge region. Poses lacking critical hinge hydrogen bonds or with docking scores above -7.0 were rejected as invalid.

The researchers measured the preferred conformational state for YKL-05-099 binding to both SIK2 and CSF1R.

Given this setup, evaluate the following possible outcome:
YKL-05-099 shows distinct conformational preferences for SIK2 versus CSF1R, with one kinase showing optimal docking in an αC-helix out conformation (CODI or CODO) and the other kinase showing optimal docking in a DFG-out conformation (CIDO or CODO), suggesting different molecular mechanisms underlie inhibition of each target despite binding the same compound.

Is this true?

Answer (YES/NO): NO